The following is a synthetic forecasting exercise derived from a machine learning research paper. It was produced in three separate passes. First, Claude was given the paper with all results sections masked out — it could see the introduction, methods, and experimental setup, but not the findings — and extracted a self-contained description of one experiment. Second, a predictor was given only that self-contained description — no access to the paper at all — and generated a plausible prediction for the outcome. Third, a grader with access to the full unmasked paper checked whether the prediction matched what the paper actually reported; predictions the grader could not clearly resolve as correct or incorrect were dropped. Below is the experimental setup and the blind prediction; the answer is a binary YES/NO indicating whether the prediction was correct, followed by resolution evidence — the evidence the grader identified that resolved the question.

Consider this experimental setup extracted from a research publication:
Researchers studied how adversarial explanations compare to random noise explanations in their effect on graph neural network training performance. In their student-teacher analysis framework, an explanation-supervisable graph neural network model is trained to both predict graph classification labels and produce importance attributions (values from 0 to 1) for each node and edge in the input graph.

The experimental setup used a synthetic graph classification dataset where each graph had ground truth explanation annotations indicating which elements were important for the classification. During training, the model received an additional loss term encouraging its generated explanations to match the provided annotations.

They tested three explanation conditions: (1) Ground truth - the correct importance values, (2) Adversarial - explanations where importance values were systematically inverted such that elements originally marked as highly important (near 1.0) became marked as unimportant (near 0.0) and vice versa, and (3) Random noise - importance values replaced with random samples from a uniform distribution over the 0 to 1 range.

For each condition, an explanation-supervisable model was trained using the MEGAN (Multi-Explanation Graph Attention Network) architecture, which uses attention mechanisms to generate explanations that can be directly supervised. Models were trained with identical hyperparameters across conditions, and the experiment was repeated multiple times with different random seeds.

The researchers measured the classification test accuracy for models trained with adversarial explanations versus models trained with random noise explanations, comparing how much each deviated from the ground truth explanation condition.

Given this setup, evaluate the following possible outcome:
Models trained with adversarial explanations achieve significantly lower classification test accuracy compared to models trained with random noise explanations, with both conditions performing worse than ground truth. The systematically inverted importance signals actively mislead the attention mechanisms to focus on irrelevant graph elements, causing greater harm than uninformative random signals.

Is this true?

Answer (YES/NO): YES